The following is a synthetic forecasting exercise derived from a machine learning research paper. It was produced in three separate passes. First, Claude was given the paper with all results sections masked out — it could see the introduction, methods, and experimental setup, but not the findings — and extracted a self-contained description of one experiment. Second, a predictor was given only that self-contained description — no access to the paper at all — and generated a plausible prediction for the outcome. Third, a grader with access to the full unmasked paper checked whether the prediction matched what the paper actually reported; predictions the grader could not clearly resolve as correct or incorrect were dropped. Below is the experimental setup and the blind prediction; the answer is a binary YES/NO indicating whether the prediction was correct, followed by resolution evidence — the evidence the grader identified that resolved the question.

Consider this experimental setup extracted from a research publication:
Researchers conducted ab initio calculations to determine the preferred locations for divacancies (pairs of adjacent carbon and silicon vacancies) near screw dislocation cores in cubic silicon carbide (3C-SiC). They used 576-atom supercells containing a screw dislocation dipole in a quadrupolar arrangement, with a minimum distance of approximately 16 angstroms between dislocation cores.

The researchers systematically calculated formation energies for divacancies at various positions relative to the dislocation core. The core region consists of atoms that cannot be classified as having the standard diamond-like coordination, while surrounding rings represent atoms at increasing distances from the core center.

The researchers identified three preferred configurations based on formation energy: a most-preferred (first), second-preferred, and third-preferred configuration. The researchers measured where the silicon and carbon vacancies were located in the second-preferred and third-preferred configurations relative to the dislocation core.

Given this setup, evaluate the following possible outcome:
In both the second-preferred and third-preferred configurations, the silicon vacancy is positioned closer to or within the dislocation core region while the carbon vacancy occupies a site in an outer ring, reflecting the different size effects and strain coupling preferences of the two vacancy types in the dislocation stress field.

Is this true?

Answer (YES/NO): NO